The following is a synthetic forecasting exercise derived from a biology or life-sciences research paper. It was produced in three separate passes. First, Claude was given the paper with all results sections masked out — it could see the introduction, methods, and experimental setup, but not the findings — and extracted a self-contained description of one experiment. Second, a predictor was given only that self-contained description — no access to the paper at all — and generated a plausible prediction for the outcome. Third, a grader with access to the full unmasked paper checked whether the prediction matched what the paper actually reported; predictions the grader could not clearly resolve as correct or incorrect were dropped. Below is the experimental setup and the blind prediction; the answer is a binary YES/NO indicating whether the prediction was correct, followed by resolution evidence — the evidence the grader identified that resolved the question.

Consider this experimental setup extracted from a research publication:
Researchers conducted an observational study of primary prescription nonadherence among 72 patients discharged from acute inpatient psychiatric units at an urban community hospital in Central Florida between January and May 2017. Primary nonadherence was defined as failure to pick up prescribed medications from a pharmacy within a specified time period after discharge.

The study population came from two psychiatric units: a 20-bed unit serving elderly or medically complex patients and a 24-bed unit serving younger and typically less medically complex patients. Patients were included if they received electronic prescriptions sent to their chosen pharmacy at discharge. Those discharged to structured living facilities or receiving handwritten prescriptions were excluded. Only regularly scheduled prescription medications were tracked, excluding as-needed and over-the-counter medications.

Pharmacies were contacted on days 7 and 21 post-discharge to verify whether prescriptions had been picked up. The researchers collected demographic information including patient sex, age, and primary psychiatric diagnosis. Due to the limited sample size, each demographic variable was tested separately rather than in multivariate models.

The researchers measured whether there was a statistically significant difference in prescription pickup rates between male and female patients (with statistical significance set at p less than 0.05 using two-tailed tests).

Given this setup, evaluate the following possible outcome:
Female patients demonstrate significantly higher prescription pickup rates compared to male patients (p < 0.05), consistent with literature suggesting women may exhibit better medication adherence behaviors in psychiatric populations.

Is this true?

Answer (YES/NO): NO